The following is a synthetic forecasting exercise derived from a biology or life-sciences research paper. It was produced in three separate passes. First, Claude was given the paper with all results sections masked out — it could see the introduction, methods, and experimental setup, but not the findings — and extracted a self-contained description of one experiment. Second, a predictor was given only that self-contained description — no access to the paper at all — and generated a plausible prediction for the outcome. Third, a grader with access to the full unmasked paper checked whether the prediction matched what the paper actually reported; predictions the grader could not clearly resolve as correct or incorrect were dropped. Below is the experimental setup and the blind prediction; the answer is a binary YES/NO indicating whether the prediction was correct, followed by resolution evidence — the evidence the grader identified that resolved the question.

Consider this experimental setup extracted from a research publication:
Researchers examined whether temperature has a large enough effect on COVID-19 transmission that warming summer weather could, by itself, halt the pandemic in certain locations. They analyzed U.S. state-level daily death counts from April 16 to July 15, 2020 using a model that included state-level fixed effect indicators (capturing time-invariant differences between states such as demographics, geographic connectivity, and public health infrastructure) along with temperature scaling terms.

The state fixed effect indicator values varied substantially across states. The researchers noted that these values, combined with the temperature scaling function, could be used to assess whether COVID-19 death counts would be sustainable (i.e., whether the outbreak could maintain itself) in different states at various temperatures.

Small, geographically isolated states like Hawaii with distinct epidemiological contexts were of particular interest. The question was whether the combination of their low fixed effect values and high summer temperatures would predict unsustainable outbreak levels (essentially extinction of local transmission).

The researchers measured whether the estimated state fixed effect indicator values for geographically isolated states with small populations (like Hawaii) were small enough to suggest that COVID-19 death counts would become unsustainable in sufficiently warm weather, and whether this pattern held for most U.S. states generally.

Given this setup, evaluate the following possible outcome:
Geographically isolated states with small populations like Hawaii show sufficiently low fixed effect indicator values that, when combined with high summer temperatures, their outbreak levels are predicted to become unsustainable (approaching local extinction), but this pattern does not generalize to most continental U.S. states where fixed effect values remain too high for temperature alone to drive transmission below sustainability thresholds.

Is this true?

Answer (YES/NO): YES